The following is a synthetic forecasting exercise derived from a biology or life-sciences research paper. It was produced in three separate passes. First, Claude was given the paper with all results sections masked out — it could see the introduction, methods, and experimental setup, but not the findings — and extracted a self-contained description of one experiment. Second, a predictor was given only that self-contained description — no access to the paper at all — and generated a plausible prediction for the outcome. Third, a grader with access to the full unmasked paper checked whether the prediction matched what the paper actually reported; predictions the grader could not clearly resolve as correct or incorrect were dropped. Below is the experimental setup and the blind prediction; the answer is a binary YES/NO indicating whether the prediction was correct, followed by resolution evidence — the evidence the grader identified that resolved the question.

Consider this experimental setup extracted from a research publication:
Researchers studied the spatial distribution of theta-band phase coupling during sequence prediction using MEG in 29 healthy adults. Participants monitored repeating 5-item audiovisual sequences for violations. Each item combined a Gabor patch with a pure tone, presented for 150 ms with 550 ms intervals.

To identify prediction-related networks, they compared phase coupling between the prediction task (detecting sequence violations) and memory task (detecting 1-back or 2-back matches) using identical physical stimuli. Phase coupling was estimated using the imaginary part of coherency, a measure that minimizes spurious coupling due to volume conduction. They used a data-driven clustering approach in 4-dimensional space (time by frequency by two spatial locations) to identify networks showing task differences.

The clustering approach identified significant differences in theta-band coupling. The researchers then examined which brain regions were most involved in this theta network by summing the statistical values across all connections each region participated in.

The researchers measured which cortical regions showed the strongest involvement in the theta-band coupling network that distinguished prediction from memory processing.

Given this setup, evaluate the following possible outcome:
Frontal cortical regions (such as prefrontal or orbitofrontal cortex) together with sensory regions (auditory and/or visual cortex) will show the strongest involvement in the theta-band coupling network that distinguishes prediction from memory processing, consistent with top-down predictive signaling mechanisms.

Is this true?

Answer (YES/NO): NO